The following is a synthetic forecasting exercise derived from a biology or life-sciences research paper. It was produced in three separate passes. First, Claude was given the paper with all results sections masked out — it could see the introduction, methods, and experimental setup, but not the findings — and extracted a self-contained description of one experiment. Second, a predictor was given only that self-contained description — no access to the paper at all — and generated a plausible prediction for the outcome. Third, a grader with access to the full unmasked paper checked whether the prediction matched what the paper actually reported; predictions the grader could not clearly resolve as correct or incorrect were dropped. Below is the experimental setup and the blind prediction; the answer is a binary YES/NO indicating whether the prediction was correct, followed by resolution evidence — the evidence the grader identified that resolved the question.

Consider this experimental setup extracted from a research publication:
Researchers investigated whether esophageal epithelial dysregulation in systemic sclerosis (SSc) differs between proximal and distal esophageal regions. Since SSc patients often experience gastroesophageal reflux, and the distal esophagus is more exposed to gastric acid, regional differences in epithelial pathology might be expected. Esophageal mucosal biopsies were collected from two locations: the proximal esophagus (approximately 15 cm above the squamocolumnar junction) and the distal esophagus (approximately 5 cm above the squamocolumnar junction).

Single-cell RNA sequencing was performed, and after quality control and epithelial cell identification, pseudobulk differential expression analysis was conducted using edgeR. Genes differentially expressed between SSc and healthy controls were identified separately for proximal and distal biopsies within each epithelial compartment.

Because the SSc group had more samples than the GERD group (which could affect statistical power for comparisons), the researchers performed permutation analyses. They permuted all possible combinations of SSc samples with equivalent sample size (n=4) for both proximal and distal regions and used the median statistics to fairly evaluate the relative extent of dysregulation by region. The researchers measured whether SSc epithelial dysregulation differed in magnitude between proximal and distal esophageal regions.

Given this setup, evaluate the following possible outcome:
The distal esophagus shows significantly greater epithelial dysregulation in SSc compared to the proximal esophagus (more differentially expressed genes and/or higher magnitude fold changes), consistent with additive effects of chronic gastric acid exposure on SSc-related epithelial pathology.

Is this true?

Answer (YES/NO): NO